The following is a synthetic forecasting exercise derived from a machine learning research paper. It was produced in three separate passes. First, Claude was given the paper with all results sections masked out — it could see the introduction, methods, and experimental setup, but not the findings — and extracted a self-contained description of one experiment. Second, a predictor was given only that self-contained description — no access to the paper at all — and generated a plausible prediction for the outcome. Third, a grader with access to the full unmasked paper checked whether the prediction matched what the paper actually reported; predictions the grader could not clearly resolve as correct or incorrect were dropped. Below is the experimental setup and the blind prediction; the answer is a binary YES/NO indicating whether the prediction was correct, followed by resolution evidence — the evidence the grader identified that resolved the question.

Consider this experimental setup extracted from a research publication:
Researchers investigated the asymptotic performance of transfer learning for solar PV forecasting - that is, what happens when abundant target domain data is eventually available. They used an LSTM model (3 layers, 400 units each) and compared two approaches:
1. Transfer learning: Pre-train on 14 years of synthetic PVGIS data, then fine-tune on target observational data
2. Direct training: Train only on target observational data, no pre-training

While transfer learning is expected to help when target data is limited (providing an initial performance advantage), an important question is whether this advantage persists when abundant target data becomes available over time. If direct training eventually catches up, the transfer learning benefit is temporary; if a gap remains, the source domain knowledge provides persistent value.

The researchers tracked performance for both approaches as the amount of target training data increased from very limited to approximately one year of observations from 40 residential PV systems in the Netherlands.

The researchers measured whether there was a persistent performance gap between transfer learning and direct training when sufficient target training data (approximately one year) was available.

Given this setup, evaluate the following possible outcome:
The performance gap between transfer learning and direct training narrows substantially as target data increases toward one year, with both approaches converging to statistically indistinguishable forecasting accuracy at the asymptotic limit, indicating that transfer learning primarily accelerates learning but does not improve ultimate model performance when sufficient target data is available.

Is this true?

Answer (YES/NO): YES